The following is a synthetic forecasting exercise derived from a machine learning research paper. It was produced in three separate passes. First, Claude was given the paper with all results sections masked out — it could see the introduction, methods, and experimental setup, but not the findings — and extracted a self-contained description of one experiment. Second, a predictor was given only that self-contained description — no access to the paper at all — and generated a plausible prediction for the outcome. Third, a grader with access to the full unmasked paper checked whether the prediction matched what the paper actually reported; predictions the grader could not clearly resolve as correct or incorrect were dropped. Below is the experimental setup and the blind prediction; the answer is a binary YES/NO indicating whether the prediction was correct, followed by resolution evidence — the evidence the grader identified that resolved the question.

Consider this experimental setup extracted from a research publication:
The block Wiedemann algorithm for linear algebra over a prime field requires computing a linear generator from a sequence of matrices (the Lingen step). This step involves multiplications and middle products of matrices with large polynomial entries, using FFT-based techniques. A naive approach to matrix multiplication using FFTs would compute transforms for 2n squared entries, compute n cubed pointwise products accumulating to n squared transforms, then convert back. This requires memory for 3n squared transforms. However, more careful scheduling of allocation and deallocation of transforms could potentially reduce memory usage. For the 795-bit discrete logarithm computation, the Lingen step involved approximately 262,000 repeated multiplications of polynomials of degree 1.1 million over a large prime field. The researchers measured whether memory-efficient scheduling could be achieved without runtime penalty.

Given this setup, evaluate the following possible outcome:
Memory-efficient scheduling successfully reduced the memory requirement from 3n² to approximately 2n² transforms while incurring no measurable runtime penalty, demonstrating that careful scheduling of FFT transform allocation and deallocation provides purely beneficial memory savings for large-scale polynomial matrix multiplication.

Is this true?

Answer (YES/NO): NO